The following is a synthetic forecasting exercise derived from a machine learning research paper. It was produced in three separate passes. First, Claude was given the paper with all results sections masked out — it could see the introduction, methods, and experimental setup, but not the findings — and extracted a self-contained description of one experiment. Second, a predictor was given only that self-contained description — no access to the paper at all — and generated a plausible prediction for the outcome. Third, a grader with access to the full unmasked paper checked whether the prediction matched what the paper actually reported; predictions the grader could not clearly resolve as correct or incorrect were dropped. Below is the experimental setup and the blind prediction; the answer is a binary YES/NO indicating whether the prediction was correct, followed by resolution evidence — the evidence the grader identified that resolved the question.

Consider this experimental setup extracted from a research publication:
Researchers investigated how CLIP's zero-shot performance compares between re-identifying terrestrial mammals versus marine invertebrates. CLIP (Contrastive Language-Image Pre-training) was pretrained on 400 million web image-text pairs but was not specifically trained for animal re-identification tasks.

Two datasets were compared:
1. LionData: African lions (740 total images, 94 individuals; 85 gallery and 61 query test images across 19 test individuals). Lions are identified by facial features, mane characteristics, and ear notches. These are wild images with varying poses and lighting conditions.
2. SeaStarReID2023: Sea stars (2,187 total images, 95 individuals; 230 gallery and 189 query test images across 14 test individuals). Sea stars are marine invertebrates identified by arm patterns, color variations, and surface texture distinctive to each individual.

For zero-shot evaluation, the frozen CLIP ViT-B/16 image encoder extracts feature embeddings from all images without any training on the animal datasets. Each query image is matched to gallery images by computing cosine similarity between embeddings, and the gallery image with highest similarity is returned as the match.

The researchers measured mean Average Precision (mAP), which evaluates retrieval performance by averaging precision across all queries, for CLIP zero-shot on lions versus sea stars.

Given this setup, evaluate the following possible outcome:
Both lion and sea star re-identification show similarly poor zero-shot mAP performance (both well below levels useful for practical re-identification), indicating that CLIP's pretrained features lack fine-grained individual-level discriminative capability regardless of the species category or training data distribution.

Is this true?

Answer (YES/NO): NO